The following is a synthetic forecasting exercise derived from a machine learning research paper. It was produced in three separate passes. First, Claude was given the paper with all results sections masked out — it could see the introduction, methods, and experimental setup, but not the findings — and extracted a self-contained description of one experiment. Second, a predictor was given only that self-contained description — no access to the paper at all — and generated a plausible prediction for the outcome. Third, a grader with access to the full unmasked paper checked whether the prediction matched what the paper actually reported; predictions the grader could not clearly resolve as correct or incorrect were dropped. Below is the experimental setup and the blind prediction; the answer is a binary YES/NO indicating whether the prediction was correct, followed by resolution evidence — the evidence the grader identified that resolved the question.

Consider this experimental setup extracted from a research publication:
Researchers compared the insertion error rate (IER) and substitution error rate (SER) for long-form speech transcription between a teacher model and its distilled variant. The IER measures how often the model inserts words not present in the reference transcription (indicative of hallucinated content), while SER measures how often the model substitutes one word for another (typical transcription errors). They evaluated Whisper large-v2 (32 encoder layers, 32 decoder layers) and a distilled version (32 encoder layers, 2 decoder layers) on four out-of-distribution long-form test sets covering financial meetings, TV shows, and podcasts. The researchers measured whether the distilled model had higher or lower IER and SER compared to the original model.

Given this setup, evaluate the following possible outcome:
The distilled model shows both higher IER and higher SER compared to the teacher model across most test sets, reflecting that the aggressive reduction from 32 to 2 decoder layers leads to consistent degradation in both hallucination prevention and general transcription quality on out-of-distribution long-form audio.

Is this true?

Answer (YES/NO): NO